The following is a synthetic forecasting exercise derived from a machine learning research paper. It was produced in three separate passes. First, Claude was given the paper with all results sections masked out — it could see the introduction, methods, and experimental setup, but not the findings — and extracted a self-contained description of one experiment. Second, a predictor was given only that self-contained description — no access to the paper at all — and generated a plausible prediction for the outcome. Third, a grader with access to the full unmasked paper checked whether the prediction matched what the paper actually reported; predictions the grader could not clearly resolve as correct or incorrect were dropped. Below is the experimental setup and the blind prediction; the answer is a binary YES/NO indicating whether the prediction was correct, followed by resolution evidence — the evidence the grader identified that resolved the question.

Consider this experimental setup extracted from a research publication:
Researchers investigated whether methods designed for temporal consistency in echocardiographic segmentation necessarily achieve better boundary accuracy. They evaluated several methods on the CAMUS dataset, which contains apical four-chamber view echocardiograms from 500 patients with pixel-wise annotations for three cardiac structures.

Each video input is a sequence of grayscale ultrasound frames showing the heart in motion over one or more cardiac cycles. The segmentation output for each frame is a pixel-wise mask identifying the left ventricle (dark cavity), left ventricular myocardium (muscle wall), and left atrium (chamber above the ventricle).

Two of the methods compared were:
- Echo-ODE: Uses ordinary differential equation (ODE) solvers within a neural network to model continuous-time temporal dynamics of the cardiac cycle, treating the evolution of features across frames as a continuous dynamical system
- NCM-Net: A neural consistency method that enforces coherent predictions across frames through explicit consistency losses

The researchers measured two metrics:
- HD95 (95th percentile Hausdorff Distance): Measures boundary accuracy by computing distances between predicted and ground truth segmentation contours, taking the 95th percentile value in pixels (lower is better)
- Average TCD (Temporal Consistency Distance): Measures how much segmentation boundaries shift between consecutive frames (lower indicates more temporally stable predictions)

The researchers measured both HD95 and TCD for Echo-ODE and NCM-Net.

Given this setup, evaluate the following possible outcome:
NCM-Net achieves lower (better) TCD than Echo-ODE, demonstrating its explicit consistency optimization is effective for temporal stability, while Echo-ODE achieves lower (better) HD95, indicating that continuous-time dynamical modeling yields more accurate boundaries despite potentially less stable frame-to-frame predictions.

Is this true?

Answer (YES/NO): NO